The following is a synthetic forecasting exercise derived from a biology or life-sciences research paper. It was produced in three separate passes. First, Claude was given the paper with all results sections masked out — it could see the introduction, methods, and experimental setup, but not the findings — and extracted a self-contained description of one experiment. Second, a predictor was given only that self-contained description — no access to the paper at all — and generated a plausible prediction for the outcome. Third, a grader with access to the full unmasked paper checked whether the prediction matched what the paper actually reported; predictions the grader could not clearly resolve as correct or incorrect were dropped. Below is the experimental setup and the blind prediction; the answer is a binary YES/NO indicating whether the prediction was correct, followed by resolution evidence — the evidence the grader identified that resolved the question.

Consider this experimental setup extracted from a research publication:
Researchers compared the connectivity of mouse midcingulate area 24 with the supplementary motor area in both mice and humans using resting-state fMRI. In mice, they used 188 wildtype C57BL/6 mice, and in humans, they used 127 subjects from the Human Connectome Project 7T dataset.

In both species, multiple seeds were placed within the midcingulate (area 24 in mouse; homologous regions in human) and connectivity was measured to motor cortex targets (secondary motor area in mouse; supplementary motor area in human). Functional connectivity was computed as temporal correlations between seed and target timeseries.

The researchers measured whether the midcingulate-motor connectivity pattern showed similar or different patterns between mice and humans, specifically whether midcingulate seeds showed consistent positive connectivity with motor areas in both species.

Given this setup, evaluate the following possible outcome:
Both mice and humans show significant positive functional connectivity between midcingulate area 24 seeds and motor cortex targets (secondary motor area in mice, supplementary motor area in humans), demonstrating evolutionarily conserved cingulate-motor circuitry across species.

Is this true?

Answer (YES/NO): YES